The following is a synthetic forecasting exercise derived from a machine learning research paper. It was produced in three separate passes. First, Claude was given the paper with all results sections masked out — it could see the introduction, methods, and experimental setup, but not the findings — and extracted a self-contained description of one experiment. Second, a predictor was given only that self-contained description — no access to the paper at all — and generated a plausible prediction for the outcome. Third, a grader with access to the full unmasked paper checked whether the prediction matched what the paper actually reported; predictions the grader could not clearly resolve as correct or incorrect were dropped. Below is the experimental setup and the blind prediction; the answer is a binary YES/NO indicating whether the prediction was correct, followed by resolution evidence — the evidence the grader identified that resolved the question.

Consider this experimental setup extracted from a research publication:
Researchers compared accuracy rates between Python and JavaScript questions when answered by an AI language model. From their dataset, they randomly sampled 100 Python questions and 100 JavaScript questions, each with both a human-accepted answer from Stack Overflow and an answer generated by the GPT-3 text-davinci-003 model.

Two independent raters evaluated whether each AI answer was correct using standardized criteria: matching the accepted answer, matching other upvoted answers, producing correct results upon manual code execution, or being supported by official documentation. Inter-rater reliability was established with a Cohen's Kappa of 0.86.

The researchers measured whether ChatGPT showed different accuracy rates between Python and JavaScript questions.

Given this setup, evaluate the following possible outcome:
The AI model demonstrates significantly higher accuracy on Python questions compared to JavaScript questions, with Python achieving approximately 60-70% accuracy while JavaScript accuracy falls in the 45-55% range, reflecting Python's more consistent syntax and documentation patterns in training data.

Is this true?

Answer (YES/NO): NO